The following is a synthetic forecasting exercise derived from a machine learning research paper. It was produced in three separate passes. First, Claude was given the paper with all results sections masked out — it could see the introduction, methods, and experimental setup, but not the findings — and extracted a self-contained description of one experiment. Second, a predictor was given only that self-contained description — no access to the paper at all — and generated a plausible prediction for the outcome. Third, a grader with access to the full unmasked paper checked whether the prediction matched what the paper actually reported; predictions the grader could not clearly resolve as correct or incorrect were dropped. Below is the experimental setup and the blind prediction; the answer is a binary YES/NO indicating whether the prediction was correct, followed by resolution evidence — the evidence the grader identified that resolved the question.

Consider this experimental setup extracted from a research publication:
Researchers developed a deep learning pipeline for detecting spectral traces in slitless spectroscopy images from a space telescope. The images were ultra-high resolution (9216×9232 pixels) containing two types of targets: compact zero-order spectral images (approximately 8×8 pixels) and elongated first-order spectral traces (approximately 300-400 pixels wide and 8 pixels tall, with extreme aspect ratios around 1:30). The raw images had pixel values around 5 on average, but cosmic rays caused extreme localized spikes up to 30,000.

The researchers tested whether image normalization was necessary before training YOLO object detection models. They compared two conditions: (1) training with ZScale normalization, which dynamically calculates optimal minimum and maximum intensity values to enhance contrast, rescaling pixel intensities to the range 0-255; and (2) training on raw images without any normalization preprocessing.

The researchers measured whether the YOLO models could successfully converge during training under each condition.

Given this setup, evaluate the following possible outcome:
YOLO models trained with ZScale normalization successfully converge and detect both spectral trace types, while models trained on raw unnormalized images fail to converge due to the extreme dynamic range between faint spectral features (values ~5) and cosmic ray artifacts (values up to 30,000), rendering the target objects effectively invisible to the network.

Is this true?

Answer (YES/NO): YES